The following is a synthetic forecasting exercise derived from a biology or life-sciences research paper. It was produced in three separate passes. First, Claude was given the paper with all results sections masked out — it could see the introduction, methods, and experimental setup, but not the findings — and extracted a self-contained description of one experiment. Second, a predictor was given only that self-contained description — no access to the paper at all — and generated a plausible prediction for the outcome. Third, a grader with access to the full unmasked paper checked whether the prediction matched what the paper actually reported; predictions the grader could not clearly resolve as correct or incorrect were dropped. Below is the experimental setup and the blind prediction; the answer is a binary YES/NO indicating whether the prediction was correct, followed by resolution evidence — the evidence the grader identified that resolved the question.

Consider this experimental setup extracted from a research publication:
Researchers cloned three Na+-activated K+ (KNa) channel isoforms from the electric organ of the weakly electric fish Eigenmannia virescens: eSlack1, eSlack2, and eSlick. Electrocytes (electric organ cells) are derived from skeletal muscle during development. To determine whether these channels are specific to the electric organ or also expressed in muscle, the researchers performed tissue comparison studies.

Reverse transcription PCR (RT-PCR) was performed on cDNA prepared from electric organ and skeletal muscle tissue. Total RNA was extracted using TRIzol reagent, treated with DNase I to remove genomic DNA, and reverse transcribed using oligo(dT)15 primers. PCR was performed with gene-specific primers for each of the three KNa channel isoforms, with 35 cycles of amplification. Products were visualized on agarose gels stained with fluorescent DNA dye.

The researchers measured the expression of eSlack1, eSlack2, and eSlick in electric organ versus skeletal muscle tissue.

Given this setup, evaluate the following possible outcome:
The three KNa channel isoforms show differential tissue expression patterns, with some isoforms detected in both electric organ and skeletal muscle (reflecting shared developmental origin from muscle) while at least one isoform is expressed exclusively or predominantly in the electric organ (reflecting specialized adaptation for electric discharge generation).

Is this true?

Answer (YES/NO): YES